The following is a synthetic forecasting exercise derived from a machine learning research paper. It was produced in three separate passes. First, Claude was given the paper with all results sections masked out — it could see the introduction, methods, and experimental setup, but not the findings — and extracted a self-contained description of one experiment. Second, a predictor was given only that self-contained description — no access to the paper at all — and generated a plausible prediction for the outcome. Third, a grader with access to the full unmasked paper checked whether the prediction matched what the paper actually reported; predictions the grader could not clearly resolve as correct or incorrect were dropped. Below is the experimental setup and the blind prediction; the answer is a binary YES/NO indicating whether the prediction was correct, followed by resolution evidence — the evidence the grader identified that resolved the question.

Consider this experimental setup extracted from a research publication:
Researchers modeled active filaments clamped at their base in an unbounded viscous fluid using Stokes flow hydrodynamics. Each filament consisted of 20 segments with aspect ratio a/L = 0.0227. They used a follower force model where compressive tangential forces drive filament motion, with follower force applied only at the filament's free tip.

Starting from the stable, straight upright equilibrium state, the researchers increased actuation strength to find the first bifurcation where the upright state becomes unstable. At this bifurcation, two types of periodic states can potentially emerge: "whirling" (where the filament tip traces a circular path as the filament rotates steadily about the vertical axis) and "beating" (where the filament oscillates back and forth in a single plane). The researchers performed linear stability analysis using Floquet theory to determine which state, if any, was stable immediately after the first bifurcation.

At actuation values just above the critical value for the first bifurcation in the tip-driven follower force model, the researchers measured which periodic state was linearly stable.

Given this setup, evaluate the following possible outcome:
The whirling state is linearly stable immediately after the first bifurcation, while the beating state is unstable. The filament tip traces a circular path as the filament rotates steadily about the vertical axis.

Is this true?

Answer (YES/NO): YES